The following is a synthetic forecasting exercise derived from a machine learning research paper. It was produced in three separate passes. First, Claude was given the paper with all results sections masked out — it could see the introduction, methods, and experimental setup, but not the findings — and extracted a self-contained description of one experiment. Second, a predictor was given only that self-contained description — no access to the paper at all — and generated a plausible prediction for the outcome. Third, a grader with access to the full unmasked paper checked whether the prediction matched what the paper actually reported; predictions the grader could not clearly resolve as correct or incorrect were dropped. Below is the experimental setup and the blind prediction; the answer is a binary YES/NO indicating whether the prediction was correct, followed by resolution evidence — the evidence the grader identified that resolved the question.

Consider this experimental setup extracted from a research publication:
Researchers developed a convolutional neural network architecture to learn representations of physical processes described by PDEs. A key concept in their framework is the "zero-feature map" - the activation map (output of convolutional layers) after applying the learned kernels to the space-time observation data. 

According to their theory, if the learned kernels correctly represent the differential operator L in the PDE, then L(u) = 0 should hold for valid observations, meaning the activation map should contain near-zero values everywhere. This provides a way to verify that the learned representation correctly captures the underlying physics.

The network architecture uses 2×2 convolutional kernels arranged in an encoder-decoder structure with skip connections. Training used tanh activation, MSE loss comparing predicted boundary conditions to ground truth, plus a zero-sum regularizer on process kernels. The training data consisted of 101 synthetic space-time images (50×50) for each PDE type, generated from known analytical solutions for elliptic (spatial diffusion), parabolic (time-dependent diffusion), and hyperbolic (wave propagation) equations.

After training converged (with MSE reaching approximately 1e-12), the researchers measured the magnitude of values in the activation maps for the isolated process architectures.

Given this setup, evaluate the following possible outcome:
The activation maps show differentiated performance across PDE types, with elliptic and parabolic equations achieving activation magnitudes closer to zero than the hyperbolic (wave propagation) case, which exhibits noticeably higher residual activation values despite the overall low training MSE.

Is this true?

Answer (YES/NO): NO